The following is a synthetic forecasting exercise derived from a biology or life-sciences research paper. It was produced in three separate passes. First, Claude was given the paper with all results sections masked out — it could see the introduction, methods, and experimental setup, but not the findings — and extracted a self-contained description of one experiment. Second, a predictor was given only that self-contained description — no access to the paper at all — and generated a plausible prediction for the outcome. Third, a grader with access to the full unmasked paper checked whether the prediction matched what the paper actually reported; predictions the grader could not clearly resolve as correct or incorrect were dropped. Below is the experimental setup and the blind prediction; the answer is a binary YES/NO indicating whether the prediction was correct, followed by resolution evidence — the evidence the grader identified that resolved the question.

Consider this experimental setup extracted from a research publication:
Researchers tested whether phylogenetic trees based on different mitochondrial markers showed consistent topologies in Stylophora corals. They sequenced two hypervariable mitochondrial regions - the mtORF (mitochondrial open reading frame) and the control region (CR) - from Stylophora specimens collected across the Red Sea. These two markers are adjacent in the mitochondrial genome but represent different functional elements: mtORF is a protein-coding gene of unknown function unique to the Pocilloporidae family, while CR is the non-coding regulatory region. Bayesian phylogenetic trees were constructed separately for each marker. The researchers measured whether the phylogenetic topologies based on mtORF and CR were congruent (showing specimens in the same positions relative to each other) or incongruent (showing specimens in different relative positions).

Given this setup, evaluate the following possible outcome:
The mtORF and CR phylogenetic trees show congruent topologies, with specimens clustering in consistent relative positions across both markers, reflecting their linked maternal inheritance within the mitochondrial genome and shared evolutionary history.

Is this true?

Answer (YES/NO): NO